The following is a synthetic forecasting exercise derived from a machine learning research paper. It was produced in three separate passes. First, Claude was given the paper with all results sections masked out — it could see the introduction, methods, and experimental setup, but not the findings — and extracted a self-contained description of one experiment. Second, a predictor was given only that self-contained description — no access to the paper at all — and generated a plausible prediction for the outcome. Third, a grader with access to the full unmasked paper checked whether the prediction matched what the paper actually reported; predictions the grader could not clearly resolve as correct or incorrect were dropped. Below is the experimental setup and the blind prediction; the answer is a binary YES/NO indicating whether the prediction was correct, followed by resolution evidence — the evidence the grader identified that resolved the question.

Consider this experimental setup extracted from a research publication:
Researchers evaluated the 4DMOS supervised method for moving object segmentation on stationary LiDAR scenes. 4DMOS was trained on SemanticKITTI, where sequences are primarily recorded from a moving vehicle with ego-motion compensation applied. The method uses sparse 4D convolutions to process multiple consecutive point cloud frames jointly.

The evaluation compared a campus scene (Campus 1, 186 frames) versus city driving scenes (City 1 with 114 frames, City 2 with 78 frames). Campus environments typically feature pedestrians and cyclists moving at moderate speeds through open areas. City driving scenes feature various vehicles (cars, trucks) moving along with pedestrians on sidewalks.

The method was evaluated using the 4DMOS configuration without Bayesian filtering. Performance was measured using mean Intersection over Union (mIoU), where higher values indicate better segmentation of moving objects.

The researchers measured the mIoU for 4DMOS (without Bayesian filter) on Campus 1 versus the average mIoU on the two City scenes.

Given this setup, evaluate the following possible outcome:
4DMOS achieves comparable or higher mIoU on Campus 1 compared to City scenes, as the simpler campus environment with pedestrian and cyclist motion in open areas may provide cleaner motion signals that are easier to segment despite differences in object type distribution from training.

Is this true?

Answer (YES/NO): YES